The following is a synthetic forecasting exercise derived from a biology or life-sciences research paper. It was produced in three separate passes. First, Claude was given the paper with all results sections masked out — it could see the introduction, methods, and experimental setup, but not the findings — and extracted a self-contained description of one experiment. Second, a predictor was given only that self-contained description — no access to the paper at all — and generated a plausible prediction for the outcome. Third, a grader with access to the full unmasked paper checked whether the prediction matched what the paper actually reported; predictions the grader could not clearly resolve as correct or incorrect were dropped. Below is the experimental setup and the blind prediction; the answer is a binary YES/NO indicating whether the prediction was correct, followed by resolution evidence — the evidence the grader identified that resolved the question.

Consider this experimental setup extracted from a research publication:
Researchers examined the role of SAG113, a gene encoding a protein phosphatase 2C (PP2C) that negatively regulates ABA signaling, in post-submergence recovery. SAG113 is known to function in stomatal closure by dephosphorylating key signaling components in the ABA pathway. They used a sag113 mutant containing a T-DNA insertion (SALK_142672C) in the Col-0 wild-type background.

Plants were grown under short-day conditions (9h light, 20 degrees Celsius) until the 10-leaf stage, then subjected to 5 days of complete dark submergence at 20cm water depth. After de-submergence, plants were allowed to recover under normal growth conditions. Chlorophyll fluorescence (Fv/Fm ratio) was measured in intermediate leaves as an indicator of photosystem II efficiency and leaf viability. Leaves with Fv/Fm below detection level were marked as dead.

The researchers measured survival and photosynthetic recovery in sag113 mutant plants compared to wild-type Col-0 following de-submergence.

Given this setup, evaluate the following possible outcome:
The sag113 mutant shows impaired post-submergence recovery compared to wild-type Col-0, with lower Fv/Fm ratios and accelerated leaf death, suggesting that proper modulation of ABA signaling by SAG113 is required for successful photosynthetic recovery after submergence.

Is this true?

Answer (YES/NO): NO